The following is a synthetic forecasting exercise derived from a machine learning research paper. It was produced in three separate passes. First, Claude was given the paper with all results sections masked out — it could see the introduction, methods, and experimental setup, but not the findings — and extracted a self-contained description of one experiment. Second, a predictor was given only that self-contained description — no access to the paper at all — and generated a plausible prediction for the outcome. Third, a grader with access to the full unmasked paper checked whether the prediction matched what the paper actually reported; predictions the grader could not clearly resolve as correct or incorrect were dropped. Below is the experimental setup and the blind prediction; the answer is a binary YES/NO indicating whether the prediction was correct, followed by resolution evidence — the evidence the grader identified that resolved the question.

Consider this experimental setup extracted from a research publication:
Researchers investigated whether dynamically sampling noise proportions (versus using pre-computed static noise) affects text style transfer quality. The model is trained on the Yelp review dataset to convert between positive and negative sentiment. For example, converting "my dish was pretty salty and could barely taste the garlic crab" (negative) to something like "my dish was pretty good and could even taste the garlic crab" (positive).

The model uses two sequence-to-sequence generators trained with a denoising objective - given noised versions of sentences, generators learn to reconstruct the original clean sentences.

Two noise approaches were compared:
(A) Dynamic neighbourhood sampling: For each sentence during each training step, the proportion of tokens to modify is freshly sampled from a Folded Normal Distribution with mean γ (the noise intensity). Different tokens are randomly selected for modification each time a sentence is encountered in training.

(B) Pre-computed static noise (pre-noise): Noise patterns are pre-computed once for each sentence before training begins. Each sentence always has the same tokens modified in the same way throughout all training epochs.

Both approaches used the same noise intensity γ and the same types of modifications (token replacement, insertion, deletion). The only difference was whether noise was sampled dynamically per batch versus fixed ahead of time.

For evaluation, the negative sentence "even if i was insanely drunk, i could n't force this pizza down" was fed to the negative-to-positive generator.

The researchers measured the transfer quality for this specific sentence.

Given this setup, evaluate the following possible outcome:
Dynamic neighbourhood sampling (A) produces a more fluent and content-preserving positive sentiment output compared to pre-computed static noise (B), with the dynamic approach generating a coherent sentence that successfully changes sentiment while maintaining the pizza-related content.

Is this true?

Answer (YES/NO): YES